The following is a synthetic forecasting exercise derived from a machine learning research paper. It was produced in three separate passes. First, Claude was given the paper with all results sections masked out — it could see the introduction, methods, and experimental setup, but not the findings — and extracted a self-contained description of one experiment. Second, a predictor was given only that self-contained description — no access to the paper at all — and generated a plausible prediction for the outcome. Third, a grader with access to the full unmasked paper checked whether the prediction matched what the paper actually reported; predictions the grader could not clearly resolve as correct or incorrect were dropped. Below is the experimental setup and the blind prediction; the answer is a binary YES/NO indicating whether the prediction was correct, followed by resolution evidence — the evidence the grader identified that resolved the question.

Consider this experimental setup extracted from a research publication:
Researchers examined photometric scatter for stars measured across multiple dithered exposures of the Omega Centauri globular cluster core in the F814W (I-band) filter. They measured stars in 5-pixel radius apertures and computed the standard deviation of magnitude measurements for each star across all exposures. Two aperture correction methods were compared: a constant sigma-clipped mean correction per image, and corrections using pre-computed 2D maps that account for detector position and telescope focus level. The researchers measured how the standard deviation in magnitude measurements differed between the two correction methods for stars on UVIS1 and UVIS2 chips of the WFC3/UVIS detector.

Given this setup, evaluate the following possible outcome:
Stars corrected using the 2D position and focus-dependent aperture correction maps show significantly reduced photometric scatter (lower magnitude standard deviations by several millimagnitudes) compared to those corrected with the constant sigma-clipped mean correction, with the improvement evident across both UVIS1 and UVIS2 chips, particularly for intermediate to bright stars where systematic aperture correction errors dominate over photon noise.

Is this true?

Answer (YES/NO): NO